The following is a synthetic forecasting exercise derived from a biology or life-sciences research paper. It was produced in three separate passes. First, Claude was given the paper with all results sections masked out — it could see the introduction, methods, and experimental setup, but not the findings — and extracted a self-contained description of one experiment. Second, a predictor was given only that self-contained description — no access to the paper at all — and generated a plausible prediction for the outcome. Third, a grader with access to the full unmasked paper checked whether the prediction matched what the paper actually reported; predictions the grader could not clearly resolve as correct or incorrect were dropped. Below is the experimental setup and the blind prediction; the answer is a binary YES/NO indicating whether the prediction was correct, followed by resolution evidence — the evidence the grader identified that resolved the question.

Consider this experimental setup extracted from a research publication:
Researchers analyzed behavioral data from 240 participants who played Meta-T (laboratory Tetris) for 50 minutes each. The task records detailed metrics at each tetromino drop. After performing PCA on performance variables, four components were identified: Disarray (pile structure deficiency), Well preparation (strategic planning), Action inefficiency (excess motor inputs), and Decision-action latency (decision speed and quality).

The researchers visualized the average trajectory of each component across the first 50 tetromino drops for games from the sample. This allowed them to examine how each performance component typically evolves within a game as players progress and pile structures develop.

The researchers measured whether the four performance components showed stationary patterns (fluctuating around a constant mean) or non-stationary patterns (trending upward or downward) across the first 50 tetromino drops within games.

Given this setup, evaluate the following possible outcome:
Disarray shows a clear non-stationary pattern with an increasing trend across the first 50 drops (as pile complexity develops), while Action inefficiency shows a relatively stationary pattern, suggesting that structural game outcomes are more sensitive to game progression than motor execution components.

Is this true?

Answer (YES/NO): YES